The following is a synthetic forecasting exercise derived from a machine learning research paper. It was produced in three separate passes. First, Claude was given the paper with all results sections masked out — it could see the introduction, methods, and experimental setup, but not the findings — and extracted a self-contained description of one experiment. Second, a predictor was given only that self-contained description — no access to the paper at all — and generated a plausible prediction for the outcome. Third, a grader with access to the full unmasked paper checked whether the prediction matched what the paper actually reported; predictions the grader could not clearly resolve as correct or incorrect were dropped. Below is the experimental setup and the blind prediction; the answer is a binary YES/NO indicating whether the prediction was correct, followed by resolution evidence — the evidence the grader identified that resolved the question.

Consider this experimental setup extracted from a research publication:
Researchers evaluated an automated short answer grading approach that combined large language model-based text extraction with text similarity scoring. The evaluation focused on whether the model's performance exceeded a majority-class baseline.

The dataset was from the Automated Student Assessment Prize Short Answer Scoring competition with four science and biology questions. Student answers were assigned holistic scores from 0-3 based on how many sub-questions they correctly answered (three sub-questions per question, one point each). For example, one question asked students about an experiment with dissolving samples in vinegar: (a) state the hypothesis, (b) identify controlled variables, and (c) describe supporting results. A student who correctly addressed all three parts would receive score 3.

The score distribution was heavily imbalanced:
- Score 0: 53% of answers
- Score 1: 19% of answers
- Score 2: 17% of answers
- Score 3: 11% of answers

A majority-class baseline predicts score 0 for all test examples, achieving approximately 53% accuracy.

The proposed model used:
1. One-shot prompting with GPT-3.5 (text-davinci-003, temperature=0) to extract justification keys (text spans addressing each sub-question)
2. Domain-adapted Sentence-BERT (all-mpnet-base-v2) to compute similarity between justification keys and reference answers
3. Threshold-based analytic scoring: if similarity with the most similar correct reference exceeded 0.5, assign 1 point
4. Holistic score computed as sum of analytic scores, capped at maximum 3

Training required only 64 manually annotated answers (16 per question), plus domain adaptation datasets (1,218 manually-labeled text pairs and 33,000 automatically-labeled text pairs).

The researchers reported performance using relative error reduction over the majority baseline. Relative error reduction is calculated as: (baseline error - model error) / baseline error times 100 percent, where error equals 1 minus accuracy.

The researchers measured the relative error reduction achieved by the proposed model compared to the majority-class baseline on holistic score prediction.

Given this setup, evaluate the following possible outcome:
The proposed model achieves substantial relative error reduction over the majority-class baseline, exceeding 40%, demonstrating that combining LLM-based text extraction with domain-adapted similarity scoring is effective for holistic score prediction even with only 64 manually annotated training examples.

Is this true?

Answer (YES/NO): NO